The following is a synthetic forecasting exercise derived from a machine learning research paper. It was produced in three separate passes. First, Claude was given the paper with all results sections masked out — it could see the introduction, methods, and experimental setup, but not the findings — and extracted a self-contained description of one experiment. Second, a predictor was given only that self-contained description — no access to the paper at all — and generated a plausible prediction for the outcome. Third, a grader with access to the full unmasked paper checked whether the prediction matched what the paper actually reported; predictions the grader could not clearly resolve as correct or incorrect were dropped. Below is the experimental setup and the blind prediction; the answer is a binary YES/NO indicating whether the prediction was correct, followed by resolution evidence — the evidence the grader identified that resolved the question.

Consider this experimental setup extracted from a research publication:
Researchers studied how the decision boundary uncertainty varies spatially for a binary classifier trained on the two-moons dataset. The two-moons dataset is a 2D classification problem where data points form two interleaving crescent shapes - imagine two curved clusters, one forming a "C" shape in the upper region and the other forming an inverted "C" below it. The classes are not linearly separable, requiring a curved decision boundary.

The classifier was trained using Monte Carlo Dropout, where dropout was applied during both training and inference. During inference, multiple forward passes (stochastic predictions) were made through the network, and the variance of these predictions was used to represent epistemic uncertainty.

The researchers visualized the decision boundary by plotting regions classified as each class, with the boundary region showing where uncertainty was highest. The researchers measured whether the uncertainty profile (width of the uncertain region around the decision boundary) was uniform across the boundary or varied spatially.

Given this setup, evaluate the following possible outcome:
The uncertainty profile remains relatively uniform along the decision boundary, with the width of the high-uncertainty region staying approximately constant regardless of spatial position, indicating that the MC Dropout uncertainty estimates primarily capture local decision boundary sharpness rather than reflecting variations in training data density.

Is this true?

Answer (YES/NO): NO